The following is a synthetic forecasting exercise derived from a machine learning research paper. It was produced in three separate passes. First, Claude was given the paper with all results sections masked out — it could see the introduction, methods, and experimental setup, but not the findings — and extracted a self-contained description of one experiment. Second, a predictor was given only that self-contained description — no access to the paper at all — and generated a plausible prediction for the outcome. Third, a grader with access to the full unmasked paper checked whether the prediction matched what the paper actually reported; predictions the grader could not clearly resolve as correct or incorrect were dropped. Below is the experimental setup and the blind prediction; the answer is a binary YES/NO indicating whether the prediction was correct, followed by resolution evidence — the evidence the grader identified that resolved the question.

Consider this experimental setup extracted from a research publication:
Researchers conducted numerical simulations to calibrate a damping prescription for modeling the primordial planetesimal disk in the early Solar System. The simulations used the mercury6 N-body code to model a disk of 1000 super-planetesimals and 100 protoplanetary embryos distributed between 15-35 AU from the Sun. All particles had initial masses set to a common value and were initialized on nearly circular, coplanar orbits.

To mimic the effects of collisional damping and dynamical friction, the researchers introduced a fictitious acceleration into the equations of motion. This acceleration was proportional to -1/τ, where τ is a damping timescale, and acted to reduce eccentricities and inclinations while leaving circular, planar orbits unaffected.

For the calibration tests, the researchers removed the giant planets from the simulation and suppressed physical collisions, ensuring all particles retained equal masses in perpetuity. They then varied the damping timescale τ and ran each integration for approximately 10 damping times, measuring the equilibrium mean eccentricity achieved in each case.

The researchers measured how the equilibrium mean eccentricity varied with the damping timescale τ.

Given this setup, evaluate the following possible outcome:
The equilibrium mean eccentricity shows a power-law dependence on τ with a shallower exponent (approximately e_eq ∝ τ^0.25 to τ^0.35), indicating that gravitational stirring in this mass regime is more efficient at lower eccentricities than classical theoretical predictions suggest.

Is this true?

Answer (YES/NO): NO